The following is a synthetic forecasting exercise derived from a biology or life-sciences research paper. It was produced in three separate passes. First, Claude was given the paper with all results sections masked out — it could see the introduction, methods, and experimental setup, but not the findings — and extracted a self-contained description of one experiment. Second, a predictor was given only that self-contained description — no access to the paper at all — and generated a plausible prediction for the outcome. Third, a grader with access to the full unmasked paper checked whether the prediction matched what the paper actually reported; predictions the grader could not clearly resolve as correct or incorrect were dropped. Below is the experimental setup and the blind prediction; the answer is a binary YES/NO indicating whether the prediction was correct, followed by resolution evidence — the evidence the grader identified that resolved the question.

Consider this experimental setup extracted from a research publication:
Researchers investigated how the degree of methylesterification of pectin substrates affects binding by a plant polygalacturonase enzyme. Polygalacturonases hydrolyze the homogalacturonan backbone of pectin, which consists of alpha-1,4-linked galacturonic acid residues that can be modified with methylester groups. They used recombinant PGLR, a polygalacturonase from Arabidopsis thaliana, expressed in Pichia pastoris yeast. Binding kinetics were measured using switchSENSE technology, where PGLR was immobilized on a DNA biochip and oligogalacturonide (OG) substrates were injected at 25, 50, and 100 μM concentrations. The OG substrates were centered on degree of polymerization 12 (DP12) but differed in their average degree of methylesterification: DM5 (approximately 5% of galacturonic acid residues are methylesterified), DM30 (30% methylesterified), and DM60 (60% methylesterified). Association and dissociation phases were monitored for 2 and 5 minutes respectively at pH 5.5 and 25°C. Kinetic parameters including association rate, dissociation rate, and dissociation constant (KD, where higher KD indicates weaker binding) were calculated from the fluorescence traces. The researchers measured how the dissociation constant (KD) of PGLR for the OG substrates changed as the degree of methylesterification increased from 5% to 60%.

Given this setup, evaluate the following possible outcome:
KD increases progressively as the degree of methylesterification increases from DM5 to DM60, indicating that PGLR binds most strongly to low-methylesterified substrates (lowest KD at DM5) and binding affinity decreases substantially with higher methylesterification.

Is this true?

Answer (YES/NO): YES